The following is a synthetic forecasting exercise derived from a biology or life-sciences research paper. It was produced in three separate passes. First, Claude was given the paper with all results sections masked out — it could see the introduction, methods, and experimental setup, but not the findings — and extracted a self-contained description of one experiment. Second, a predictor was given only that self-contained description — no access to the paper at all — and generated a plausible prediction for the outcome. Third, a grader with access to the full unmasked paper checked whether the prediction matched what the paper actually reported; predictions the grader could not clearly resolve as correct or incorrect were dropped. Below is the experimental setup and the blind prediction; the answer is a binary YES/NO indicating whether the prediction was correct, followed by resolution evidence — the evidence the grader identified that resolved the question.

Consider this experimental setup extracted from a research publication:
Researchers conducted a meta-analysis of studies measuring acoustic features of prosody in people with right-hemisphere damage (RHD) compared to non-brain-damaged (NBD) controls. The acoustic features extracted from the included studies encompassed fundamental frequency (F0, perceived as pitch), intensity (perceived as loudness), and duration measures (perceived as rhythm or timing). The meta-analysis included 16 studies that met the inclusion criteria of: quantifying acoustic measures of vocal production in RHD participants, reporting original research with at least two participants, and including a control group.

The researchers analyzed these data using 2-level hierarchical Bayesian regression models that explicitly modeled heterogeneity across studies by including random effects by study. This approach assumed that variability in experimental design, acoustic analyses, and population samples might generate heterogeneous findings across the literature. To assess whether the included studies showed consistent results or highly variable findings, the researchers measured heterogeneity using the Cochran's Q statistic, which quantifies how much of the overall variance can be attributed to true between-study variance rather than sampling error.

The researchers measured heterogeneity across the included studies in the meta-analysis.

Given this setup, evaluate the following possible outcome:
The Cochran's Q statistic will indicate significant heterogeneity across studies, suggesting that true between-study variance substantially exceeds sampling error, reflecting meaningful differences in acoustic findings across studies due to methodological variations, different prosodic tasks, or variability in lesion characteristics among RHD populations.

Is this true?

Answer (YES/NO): NO